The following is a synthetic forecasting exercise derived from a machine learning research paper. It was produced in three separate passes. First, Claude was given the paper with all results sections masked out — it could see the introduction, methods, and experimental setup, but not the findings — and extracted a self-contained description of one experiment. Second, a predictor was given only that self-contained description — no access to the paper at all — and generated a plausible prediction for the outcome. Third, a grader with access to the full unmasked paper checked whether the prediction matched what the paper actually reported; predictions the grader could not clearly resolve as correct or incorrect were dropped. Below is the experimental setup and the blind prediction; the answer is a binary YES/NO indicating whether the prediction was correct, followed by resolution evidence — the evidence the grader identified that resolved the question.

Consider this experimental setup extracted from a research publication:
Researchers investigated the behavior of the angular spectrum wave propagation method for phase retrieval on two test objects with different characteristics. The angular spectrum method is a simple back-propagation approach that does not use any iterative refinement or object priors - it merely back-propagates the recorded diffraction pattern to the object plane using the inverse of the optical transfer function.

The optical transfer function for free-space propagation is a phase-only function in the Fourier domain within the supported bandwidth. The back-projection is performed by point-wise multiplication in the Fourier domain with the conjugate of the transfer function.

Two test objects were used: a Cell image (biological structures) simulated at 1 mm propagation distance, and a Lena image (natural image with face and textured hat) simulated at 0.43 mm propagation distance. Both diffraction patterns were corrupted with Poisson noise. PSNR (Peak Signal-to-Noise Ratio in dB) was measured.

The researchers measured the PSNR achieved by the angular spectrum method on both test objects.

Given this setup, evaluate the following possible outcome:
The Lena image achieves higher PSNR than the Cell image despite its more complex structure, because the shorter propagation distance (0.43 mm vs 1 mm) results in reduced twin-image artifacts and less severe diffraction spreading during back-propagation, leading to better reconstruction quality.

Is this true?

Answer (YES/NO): NO